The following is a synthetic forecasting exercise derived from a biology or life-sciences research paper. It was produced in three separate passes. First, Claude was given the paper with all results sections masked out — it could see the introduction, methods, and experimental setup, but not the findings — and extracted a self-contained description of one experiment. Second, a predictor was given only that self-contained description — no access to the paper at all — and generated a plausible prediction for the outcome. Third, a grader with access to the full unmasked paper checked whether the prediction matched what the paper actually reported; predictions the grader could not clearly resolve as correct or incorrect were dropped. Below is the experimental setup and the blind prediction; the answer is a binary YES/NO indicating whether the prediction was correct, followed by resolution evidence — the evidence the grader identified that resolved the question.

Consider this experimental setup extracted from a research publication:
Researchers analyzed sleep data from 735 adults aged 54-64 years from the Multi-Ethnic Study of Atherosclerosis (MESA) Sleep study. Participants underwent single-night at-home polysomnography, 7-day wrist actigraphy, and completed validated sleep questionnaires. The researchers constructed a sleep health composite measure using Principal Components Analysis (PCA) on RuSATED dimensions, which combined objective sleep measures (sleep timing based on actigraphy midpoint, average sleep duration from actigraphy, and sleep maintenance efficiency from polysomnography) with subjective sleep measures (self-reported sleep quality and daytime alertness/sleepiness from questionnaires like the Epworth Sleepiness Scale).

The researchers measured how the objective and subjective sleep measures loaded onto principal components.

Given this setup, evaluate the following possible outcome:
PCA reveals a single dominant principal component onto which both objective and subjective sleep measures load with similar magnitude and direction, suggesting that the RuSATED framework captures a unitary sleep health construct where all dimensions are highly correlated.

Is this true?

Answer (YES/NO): NO